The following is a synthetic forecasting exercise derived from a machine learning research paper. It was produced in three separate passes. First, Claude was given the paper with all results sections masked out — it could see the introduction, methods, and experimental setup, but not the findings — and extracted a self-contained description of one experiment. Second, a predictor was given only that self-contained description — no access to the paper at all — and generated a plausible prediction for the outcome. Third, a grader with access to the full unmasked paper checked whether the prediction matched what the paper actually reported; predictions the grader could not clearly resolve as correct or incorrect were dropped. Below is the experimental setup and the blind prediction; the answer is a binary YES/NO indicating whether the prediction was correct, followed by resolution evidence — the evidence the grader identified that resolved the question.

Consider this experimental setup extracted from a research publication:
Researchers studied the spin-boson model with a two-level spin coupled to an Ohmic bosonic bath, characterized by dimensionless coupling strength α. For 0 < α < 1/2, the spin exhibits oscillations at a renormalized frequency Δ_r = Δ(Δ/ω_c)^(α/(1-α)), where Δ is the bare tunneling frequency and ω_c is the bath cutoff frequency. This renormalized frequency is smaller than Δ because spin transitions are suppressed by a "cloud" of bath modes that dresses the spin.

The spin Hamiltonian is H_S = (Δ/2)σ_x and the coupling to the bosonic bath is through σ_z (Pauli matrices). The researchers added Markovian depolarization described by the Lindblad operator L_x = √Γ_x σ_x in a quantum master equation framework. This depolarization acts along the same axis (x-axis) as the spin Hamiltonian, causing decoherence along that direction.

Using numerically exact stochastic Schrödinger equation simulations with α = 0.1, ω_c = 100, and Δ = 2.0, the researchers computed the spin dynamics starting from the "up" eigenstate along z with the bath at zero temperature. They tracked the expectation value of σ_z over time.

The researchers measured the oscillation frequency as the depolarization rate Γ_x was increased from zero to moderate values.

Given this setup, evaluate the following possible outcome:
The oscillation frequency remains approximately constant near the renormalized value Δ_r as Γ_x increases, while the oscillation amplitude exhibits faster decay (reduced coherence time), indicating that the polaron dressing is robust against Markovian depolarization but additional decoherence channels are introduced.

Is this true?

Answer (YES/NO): YES